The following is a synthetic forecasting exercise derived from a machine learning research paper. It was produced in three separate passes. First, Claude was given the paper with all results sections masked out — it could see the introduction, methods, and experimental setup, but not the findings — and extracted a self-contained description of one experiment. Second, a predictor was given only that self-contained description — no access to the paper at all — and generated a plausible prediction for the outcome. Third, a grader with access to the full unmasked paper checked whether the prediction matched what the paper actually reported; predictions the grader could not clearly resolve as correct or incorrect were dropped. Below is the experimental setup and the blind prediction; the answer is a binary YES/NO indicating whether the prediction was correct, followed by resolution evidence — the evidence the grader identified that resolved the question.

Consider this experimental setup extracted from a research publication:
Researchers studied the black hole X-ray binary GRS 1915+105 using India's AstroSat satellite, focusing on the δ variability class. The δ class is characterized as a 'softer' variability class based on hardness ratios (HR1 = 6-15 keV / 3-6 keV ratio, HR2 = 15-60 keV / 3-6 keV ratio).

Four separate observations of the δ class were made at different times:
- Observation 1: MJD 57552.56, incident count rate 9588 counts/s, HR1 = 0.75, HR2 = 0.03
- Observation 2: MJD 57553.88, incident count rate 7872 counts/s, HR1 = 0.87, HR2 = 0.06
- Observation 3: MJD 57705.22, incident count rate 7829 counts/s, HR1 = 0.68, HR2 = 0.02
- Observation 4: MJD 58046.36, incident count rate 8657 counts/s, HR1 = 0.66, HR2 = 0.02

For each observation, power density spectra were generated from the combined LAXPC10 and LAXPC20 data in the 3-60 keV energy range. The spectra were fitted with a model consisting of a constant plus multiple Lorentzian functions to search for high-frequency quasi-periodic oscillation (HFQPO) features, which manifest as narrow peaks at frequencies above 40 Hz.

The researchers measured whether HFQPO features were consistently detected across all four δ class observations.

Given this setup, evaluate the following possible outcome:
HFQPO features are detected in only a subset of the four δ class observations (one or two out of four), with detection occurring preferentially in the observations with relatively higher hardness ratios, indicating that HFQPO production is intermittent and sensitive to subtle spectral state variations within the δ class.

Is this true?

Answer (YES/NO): YES